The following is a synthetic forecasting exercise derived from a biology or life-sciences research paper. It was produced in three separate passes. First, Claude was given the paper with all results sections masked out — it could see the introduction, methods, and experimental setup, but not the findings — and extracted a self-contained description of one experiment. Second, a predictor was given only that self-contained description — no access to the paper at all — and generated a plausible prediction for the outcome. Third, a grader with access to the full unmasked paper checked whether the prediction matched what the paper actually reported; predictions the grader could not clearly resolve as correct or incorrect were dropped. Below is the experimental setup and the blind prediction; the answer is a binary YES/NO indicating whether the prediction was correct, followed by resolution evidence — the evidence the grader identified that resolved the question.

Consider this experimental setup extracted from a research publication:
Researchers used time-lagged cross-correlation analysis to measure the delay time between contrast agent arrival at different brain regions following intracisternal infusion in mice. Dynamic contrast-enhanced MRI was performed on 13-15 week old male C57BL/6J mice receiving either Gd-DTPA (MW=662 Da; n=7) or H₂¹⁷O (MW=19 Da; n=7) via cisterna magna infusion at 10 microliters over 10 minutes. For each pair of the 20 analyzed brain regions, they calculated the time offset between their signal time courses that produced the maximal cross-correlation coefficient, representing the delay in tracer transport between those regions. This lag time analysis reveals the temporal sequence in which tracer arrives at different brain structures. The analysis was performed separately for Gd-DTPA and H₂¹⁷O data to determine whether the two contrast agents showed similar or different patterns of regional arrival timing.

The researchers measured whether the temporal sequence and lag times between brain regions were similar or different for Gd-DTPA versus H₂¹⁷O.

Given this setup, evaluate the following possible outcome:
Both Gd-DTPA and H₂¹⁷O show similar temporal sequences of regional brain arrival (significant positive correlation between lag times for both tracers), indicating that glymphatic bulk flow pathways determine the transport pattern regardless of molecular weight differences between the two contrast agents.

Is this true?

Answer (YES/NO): NO